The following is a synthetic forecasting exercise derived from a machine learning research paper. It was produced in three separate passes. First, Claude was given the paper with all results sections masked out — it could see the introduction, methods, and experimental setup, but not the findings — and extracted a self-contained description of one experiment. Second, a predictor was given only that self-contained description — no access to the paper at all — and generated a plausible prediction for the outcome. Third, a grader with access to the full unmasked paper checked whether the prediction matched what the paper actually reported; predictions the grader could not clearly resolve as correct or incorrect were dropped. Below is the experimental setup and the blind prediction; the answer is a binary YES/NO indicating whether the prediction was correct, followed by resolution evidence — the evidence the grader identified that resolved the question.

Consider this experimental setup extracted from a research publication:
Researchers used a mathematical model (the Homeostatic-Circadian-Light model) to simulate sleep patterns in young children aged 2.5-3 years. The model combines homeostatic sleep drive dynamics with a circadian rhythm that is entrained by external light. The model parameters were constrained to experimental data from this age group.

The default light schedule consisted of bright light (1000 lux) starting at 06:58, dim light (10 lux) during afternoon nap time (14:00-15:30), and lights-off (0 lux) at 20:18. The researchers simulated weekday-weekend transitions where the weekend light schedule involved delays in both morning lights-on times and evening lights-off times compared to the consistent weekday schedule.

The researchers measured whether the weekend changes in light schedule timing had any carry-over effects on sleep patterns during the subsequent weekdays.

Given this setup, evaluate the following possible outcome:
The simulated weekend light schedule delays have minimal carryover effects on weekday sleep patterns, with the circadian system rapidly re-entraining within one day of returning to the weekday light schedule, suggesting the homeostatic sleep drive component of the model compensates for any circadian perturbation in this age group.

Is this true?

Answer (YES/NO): NO